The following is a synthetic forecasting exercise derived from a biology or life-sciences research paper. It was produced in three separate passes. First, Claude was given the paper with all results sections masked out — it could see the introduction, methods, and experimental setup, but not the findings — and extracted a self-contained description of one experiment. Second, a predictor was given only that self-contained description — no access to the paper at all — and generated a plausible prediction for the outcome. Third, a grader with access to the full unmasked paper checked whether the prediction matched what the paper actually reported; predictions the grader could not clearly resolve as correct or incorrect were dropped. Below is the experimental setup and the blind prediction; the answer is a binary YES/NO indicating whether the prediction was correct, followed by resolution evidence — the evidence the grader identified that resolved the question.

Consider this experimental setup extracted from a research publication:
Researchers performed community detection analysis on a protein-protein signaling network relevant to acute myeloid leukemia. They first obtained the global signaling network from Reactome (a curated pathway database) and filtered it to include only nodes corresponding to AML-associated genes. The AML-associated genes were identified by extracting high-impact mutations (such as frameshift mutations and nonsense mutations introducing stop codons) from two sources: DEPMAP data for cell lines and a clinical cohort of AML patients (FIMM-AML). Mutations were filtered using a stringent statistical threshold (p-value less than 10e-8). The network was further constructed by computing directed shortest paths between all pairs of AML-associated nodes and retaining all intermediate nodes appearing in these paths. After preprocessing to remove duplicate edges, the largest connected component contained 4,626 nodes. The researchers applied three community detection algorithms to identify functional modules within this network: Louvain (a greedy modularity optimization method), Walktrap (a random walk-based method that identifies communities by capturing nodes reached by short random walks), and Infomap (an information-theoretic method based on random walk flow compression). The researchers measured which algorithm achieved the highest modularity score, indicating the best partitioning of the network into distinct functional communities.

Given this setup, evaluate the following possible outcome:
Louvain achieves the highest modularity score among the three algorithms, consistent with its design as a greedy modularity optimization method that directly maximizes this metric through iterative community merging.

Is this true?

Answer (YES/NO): NO